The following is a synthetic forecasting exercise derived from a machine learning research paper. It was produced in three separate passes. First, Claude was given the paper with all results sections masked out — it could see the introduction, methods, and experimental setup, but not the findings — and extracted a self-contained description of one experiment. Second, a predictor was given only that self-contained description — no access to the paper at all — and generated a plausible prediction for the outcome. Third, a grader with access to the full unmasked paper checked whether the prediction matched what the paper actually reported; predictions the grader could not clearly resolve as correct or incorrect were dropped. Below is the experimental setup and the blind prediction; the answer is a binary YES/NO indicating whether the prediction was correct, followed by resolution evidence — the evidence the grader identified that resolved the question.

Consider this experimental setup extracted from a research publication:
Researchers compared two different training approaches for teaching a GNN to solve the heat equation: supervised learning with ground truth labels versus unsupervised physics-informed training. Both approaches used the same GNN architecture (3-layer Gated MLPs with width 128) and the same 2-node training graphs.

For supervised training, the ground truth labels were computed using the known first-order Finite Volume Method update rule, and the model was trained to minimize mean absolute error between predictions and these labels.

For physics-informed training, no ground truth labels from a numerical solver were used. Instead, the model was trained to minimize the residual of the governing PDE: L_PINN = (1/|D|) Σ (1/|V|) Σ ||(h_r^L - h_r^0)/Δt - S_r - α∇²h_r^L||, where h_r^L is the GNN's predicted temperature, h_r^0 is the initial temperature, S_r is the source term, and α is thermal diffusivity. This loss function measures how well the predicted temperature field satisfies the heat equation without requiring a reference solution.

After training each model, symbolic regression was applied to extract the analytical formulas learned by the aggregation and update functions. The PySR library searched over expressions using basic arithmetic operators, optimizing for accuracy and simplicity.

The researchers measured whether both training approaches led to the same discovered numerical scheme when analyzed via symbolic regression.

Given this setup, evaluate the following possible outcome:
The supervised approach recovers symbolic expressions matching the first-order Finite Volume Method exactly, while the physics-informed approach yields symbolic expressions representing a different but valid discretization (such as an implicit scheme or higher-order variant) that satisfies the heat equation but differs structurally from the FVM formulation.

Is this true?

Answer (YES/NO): NO